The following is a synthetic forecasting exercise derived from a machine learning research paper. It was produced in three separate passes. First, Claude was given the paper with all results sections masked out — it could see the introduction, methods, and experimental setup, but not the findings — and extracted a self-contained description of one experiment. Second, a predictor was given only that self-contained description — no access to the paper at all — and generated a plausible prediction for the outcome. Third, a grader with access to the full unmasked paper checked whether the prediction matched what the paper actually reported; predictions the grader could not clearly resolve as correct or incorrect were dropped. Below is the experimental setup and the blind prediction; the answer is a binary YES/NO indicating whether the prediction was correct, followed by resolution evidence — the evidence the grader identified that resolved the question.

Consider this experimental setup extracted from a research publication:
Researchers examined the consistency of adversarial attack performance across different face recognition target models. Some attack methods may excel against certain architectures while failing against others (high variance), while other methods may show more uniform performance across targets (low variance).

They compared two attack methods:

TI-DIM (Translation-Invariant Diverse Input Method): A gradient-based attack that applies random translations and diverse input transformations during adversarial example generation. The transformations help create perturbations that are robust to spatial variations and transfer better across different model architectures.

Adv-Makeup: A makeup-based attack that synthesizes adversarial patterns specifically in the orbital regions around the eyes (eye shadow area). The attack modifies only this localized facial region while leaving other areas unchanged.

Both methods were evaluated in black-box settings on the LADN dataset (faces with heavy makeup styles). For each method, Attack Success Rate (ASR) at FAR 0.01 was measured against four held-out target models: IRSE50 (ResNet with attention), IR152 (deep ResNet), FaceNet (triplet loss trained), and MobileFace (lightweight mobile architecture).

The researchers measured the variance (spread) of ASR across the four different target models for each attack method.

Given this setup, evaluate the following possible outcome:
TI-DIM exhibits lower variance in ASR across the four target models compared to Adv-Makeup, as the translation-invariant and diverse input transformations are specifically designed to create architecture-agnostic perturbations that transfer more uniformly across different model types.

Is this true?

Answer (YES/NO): YES